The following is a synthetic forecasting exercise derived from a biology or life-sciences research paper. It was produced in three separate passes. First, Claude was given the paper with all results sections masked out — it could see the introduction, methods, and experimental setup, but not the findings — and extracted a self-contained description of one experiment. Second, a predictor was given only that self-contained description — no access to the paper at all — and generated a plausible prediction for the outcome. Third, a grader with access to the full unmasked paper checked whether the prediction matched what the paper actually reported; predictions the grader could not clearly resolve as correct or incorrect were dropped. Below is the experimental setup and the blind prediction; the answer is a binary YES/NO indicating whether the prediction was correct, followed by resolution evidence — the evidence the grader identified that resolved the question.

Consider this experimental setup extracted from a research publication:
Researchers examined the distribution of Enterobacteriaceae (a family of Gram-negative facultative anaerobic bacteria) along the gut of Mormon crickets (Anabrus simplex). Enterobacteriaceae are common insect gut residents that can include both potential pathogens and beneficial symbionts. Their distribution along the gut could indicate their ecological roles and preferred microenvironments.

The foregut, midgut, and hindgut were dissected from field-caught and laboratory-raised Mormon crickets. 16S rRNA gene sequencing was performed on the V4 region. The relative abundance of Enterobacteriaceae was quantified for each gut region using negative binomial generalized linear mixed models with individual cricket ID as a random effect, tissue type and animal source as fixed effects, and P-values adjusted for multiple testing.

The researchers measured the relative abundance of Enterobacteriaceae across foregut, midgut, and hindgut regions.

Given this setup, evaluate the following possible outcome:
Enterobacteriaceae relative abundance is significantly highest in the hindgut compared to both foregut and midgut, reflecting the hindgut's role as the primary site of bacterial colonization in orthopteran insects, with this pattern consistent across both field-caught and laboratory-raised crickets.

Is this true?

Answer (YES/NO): YES